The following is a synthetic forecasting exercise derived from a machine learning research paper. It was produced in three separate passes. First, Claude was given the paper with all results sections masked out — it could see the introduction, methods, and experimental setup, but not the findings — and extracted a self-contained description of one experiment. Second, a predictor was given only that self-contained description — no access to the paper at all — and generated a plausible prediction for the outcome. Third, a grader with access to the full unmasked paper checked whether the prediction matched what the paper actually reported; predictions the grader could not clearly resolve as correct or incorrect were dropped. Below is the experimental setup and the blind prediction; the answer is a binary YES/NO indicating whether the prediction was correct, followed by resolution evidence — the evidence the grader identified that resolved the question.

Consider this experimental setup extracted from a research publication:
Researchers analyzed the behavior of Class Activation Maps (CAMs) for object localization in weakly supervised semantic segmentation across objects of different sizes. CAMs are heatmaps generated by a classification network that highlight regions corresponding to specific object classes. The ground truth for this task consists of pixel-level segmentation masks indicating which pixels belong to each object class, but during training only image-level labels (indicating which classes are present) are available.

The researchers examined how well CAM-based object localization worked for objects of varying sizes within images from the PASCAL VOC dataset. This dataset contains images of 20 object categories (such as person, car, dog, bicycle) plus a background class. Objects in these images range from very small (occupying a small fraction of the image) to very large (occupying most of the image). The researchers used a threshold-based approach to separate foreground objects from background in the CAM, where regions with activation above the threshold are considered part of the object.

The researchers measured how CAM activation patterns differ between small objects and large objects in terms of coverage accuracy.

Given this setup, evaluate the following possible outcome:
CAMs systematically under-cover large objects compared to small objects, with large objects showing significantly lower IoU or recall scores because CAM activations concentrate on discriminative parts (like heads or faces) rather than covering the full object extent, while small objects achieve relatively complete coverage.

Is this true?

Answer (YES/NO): YES